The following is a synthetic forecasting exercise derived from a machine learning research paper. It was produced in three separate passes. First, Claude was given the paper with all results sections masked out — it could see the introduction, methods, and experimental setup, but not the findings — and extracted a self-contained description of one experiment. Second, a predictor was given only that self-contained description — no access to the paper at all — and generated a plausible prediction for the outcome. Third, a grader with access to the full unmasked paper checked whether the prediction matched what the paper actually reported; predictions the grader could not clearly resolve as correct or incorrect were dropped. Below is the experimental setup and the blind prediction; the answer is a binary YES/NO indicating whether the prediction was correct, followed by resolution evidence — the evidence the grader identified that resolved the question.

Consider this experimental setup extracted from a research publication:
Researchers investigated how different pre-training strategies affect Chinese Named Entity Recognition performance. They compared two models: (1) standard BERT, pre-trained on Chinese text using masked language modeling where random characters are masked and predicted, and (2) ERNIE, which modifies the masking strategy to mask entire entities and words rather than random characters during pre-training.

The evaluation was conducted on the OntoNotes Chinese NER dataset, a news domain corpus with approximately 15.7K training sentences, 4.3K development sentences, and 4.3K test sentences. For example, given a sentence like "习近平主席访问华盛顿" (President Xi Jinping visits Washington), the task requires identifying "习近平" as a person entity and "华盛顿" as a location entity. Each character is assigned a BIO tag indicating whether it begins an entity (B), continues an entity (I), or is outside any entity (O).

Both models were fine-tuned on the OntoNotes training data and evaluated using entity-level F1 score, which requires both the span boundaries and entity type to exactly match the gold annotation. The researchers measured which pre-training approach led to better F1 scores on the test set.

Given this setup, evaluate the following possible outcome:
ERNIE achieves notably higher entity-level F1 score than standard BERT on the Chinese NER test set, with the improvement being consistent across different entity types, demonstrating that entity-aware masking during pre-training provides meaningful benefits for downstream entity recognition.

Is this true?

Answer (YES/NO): NO